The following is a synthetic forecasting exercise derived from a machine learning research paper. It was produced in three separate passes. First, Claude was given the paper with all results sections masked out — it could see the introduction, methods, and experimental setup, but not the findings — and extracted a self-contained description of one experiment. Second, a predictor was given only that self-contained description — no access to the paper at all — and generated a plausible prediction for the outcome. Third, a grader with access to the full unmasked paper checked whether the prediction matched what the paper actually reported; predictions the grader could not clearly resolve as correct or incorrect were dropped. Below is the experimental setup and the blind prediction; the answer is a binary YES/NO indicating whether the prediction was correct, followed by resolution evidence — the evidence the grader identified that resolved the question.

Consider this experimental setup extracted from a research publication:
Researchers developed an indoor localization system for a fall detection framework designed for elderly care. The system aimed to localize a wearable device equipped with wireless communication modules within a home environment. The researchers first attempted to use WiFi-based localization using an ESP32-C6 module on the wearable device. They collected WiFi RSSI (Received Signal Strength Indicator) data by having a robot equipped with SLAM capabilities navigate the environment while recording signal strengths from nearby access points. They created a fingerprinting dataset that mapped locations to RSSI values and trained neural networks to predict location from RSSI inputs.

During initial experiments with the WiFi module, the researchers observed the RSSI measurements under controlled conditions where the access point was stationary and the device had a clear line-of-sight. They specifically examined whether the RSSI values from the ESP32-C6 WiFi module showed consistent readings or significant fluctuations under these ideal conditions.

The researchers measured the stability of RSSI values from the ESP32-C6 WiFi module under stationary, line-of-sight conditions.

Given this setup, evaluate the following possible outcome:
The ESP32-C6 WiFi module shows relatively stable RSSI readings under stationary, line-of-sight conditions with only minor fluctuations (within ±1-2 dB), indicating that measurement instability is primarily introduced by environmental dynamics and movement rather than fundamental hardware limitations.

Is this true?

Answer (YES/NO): NO